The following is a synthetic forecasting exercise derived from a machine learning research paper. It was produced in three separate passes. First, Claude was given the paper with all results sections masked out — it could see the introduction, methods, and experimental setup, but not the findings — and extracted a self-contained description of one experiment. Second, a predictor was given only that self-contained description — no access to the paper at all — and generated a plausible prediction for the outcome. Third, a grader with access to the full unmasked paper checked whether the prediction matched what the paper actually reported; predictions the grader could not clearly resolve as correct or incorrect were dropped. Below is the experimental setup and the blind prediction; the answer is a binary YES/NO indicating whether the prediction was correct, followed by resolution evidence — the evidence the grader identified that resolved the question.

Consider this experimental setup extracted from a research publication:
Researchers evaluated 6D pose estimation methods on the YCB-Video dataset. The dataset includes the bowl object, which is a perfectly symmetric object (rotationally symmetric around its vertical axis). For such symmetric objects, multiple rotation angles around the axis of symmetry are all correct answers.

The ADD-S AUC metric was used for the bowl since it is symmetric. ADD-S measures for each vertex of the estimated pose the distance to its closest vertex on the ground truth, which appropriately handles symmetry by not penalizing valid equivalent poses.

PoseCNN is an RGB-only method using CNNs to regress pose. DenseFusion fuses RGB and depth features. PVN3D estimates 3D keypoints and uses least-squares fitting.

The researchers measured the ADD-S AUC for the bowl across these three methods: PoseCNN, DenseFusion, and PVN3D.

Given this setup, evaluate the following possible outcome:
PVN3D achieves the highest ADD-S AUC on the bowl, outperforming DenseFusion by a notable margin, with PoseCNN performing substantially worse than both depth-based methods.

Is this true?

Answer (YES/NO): YES